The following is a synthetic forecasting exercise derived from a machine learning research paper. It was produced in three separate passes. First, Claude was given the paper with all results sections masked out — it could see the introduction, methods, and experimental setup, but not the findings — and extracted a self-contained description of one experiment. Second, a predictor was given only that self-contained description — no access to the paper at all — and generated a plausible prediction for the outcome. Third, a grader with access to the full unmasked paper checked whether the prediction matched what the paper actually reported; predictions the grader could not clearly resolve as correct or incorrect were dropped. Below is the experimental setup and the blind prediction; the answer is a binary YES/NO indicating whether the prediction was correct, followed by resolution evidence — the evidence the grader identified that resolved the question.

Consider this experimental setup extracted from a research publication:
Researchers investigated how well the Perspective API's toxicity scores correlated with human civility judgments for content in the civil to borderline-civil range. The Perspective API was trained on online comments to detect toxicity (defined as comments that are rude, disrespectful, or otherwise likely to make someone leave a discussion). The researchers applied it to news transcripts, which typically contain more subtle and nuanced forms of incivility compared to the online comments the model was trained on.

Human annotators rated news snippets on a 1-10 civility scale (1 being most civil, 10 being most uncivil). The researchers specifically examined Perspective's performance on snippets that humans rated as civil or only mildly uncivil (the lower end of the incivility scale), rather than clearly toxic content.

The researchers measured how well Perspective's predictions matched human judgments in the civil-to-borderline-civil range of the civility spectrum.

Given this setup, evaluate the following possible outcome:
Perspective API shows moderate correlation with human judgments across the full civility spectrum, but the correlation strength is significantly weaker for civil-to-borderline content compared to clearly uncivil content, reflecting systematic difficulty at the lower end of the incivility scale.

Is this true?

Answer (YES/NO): NO